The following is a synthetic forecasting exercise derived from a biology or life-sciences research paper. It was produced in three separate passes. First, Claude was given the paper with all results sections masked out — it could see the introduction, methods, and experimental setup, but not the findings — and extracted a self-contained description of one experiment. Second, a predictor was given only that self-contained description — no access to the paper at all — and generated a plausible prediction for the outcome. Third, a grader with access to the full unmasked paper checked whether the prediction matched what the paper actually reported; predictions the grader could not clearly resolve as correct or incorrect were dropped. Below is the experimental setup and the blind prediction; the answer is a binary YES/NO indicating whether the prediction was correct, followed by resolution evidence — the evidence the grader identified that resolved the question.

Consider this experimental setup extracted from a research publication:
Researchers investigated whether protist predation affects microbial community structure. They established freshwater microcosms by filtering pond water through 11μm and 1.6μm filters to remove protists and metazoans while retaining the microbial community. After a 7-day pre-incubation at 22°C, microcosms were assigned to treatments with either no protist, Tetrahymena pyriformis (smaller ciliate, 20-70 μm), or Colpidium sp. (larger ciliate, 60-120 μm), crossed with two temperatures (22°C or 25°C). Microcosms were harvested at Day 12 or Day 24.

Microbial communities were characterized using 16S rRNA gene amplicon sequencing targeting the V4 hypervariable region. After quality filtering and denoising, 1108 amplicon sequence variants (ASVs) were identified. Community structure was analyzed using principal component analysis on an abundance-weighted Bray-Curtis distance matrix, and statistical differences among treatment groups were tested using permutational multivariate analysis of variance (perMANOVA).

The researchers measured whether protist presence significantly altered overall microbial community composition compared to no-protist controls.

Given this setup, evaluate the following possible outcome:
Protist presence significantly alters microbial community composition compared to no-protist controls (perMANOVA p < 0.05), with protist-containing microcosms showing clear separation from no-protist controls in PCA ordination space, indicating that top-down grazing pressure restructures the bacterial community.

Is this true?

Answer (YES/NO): YES